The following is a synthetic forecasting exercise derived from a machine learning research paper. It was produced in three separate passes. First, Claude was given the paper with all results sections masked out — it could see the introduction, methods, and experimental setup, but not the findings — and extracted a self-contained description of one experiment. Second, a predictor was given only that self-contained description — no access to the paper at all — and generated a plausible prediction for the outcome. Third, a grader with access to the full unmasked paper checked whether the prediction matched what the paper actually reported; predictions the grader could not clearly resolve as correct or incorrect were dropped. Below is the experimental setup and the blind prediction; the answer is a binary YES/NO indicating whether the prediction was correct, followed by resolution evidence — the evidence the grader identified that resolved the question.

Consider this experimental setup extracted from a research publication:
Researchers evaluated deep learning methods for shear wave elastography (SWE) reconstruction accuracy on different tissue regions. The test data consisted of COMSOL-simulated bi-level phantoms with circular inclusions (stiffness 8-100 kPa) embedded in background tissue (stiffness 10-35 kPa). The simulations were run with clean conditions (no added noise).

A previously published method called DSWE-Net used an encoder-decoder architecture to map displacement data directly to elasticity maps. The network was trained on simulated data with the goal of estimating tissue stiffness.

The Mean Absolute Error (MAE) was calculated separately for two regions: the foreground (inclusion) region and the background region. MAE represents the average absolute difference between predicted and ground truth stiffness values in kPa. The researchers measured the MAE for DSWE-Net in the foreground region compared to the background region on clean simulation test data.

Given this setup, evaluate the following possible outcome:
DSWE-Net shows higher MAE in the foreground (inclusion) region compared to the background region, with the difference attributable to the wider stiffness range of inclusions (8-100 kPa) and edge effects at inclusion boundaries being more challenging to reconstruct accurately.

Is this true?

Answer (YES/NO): YES